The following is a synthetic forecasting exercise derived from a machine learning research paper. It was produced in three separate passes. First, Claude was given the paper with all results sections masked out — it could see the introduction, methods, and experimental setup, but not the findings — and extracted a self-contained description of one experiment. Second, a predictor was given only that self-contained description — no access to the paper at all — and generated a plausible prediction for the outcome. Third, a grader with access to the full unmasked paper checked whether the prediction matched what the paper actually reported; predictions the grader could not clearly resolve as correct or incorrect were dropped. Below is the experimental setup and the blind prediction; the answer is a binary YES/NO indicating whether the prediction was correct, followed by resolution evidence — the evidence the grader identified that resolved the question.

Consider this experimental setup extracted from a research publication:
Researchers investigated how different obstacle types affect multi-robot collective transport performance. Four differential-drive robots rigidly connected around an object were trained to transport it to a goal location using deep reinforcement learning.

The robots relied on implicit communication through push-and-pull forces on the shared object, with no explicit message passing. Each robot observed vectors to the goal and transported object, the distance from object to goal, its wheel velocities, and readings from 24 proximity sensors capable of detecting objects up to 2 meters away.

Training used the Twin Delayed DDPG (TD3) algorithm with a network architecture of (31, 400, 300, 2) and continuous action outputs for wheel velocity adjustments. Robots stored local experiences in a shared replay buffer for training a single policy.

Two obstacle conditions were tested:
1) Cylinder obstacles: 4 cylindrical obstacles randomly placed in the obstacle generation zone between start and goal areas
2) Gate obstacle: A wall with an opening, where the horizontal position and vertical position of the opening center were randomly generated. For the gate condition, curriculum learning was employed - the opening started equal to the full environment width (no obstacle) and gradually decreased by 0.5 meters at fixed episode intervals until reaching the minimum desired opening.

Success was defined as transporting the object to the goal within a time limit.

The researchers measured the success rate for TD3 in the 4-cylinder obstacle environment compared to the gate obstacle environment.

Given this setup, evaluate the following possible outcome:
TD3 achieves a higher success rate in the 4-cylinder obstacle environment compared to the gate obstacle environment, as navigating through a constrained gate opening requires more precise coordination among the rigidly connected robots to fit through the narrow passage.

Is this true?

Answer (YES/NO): YES